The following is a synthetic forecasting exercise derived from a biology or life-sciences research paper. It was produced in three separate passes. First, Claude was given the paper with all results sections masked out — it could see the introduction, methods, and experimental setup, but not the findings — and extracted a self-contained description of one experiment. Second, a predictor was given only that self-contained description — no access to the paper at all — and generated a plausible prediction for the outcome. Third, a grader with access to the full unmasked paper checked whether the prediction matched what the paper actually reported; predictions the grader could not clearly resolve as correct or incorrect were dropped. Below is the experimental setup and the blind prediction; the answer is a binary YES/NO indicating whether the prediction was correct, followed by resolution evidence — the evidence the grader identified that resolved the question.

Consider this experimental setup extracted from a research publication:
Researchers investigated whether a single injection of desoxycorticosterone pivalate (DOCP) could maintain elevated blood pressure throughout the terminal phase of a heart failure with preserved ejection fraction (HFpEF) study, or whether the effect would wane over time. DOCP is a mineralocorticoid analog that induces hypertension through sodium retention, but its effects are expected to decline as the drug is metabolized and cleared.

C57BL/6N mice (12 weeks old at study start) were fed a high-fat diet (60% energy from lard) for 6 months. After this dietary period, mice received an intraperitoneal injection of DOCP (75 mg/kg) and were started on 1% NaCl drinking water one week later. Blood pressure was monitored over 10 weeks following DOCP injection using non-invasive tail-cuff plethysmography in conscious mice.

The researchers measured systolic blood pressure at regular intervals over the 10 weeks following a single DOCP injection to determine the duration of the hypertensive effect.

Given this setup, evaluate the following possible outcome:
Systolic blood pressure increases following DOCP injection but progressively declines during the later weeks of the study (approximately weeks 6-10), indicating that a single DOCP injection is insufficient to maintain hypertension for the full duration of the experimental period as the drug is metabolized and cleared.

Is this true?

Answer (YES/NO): YES